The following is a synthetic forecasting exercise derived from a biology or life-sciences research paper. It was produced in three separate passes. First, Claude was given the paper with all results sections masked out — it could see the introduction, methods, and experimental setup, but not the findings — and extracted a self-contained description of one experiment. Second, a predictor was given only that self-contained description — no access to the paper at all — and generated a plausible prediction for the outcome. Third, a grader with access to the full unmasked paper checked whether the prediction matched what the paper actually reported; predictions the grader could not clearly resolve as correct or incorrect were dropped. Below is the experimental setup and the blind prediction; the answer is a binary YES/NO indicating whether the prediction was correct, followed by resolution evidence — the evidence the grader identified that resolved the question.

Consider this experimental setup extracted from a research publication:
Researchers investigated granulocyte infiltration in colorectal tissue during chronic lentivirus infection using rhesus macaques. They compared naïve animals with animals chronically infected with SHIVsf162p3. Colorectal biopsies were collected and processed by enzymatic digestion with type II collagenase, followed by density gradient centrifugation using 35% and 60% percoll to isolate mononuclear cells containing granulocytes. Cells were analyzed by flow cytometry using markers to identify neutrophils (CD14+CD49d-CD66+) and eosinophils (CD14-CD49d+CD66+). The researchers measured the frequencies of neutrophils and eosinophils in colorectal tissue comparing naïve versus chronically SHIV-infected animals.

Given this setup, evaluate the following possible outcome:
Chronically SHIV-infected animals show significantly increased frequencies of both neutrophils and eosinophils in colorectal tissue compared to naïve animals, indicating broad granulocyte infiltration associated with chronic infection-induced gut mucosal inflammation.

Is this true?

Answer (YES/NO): YES